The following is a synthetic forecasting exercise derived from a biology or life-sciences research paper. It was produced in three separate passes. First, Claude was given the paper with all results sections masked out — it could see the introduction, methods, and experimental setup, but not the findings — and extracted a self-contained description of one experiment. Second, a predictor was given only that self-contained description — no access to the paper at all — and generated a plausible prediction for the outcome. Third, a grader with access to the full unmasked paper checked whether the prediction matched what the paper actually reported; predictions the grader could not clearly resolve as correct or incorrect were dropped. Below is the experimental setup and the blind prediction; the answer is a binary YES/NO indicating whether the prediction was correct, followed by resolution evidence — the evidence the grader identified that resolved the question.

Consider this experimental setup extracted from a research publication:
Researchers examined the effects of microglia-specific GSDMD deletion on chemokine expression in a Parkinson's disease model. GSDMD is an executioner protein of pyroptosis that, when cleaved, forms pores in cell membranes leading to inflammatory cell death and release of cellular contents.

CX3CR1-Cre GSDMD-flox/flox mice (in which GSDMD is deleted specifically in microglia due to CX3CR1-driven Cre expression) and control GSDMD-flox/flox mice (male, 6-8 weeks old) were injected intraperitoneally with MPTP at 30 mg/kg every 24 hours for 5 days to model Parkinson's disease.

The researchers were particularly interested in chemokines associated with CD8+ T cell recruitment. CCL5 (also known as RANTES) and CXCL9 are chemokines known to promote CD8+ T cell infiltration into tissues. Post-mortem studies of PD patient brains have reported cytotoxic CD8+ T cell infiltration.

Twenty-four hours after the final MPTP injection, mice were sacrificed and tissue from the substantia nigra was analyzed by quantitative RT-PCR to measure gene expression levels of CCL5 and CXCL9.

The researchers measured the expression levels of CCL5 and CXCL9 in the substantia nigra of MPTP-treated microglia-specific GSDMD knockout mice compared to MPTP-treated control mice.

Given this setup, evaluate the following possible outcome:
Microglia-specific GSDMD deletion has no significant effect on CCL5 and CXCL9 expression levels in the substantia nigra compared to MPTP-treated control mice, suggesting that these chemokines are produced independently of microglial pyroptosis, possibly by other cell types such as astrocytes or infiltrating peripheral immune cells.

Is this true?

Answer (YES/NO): NO